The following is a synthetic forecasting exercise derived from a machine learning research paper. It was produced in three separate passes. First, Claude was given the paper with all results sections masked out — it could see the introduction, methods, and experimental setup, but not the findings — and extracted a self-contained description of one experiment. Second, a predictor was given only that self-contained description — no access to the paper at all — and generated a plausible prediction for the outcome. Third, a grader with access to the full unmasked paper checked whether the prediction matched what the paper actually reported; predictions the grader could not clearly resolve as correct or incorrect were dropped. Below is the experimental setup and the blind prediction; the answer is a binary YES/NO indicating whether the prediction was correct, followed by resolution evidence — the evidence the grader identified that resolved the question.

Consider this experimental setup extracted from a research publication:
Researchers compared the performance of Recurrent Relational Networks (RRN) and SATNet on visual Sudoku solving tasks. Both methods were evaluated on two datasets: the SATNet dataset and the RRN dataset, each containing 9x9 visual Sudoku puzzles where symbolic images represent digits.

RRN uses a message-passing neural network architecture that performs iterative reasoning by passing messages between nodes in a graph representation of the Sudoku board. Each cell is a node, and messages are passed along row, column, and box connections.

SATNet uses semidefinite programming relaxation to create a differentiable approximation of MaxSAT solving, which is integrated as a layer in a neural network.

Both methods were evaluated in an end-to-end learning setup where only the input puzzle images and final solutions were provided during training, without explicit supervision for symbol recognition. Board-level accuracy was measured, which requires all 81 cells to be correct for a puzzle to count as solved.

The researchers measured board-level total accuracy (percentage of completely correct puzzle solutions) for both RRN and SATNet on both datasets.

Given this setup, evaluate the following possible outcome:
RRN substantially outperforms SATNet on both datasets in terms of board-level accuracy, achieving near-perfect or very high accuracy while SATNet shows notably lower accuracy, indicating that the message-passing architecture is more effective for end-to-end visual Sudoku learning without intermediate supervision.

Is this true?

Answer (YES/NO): NO